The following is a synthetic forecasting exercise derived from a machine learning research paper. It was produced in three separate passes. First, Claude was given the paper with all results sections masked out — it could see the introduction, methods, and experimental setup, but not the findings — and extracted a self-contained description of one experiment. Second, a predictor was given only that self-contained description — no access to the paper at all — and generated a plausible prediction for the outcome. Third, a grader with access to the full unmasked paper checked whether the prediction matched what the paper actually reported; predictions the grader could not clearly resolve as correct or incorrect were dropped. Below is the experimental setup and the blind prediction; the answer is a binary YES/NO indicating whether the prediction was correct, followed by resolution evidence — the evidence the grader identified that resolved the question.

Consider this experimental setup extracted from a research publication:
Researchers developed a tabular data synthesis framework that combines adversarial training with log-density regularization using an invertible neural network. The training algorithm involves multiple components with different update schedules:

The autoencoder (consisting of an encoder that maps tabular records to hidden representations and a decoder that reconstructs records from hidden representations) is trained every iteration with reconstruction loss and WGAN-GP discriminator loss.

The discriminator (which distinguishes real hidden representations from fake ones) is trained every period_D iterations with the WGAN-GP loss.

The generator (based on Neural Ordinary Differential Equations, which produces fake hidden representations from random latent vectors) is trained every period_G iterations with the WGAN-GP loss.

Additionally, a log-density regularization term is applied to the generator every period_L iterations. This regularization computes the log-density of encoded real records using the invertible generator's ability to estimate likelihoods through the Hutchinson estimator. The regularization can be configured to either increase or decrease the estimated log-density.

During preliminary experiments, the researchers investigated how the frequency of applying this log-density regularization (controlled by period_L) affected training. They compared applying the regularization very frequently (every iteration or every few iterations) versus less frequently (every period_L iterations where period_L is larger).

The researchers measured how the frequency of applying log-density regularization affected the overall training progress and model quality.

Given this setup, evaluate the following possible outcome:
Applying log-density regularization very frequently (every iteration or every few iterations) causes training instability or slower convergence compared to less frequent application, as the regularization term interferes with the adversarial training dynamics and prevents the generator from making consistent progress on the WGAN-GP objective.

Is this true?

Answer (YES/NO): YES